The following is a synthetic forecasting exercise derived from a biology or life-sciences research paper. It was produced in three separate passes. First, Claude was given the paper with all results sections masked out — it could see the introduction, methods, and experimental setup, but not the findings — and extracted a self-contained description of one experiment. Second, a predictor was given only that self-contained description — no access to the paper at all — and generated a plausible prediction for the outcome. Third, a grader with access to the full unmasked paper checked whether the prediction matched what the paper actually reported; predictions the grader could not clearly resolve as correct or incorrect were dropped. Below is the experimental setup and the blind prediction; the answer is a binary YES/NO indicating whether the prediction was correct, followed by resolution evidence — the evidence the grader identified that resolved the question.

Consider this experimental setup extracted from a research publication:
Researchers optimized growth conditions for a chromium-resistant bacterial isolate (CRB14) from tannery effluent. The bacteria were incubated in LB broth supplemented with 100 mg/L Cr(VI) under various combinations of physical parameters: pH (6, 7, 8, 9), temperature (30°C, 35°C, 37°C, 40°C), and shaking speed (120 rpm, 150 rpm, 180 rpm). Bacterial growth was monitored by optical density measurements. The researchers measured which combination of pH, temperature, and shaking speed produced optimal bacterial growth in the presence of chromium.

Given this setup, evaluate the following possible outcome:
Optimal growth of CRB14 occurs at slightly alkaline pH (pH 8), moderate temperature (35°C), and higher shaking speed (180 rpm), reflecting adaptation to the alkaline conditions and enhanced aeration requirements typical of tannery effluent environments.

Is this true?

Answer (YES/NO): NO